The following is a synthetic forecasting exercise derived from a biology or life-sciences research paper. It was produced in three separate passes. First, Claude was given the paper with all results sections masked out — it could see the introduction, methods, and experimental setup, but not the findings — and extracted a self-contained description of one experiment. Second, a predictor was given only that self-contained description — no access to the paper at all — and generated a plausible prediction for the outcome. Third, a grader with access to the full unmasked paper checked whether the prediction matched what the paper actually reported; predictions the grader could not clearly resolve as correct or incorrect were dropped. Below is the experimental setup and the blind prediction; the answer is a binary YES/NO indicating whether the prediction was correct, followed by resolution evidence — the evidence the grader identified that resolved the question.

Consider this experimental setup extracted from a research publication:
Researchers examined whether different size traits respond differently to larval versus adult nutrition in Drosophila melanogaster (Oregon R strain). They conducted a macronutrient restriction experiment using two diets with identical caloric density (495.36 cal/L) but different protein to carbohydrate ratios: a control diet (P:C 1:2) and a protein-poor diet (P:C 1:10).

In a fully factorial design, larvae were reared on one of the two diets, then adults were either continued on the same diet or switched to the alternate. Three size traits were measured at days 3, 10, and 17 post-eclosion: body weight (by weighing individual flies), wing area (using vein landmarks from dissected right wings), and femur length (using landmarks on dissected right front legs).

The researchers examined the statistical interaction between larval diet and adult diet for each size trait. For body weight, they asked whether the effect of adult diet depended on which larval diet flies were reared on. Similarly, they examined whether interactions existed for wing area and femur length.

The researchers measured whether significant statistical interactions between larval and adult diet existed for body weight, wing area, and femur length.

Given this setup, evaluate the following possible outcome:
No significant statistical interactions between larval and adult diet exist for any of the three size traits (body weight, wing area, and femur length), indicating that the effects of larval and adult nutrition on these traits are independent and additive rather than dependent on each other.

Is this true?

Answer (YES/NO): NO